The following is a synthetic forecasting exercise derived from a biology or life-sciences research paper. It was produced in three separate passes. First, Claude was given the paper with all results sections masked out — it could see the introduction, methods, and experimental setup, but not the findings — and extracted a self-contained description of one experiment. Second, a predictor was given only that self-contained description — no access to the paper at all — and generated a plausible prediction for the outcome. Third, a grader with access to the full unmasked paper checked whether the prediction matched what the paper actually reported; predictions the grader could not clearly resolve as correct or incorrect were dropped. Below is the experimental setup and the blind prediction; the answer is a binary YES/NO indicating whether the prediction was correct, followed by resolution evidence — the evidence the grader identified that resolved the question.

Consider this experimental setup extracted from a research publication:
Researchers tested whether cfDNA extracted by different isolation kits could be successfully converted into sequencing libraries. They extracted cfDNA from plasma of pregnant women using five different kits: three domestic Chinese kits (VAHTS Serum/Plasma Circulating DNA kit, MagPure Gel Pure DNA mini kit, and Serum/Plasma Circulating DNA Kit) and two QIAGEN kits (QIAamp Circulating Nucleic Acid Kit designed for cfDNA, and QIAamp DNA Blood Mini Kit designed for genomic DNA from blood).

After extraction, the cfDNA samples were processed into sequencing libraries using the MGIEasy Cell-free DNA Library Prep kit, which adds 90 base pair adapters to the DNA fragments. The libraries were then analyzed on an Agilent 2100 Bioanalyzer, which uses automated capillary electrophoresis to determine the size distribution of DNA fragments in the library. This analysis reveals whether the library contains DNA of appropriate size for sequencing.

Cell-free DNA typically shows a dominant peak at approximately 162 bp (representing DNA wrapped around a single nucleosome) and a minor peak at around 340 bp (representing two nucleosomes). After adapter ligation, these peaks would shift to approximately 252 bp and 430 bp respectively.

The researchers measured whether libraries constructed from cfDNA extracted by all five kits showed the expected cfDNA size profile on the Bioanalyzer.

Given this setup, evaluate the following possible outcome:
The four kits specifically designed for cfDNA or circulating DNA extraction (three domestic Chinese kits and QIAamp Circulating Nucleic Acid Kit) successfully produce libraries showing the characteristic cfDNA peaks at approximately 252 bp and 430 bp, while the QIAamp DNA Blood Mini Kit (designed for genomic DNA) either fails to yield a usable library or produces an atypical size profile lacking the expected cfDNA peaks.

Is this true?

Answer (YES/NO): NO